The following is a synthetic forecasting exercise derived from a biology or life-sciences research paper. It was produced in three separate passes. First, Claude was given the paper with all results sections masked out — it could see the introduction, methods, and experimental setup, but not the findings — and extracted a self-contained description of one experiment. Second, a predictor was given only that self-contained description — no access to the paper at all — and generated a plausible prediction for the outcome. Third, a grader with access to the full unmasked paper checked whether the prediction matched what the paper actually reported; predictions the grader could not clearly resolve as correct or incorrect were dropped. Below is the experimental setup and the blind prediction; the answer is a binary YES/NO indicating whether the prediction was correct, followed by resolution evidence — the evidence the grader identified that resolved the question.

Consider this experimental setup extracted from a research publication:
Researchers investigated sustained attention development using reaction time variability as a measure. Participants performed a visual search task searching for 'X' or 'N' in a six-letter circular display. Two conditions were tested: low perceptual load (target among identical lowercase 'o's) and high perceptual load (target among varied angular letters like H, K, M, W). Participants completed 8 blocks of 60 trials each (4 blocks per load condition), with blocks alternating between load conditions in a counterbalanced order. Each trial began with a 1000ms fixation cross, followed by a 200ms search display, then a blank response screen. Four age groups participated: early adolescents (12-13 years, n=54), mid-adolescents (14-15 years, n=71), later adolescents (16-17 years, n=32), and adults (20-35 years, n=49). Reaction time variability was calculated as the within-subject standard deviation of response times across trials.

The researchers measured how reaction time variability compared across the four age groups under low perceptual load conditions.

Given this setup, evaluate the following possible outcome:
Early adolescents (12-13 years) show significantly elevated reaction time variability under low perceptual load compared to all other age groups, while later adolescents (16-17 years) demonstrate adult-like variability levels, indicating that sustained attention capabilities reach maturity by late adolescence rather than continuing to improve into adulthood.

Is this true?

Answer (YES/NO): NO